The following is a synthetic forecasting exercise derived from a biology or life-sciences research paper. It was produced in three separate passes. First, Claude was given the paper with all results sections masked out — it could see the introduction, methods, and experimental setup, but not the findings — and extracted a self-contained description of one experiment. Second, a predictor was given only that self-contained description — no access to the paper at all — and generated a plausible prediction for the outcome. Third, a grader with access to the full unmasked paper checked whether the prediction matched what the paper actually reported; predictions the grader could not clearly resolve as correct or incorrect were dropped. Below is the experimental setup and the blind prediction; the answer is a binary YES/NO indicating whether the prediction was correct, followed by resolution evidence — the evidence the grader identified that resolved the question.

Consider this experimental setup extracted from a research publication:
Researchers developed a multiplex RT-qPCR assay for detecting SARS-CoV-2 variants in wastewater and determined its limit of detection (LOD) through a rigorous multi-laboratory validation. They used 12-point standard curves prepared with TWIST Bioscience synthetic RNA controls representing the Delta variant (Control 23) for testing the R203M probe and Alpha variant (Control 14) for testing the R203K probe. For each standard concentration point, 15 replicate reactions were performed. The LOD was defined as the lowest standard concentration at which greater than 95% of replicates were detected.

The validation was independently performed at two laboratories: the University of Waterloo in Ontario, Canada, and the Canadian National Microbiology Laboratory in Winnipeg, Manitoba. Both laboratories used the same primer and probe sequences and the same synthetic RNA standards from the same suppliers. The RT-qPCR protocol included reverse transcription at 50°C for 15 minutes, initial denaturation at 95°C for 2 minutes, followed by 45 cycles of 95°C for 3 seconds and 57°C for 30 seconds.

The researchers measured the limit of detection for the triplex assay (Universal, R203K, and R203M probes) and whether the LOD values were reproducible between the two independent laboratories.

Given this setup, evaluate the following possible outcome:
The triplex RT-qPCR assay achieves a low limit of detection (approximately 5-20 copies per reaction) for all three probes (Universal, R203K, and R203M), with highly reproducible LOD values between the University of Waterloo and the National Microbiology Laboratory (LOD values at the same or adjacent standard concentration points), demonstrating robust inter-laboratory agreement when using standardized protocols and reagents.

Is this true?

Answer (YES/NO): YES